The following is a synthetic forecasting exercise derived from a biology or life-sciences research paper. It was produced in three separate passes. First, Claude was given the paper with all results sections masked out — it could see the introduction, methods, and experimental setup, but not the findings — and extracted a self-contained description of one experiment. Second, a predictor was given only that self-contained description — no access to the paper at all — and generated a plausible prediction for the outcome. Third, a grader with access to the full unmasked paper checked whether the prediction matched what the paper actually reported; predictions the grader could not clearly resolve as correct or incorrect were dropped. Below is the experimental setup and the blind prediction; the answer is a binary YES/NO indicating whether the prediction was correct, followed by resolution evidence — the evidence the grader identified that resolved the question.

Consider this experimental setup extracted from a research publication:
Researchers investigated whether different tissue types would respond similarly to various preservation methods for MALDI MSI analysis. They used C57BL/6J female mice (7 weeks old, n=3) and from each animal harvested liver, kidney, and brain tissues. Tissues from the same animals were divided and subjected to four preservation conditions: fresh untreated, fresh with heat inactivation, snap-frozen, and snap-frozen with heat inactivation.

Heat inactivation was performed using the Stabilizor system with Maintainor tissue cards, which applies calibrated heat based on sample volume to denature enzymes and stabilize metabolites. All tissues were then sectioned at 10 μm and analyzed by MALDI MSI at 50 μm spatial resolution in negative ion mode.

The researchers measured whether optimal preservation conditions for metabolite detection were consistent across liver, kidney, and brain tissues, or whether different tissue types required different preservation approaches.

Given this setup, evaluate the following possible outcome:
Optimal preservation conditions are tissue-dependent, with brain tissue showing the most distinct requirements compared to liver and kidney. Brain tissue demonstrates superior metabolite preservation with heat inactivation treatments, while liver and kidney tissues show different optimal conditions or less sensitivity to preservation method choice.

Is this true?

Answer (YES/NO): NO